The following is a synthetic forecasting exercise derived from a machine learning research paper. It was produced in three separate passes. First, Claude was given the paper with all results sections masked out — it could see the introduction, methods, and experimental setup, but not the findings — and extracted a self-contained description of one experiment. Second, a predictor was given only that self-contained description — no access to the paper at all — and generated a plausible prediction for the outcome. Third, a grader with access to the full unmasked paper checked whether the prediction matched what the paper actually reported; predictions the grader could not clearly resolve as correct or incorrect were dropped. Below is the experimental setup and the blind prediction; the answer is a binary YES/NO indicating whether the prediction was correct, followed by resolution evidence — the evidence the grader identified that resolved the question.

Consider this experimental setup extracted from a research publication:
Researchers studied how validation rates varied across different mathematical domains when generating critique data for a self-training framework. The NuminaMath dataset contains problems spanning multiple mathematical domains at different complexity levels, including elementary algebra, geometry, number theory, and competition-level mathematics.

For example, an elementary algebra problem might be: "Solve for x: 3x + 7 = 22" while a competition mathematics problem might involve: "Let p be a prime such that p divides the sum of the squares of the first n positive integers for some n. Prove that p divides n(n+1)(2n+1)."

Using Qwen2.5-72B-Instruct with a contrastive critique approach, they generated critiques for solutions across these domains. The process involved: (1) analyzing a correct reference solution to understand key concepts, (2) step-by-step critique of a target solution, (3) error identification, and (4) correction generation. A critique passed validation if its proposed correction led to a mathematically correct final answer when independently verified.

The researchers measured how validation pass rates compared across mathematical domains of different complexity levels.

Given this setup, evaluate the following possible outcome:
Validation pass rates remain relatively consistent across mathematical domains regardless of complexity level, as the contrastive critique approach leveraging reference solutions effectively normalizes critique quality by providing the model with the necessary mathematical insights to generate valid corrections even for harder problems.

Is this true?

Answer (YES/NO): NO